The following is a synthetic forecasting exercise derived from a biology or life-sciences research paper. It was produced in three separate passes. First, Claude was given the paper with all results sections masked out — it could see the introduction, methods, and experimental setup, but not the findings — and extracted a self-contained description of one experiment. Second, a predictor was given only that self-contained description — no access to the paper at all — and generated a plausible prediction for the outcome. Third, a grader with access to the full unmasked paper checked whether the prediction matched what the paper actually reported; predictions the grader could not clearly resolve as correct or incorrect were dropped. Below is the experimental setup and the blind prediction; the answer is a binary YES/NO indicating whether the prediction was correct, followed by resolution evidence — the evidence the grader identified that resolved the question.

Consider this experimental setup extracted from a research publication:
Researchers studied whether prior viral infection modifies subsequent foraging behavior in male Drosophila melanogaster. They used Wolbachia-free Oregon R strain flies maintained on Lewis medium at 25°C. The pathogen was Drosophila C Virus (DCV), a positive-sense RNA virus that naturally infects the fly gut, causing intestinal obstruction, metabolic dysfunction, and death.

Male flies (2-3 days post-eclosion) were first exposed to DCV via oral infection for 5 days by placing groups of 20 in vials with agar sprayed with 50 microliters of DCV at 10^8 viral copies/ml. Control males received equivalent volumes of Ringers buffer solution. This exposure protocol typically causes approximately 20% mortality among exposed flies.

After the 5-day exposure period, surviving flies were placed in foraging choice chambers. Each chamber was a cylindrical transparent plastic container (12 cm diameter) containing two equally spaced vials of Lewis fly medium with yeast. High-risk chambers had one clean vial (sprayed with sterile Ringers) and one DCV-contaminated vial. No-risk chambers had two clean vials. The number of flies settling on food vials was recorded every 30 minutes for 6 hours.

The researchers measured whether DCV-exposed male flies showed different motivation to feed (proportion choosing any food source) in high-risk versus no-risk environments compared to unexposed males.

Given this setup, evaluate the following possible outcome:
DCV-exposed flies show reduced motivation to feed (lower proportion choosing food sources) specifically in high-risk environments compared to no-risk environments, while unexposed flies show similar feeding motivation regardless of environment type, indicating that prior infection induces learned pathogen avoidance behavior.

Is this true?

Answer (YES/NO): NO